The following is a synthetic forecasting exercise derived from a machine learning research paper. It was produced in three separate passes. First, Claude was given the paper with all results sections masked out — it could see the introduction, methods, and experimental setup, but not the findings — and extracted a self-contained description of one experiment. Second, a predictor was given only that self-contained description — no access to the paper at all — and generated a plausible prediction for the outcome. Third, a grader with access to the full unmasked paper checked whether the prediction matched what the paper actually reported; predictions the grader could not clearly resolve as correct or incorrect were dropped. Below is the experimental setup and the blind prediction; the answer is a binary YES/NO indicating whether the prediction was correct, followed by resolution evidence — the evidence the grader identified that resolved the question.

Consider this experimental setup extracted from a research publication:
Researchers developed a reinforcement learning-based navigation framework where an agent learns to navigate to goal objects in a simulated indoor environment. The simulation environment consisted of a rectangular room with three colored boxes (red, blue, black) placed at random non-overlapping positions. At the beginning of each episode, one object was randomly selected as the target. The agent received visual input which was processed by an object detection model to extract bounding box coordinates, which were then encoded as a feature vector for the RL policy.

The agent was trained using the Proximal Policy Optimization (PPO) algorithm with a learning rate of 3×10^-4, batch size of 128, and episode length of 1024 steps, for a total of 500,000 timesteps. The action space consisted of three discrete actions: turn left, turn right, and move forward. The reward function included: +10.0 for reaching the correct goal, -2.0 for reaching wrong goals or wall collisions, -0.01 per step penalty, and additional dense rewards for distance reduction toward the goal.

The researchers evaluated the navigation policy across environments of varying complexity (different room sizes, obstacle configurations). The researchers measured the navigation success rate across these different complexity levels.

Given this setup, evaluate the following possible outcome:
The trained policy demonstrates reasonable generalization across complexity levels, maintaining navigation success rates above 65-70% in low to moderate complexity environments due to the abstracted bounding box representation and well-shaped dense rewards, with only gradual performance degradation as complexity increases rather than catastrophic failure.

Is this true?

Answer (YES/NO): YES